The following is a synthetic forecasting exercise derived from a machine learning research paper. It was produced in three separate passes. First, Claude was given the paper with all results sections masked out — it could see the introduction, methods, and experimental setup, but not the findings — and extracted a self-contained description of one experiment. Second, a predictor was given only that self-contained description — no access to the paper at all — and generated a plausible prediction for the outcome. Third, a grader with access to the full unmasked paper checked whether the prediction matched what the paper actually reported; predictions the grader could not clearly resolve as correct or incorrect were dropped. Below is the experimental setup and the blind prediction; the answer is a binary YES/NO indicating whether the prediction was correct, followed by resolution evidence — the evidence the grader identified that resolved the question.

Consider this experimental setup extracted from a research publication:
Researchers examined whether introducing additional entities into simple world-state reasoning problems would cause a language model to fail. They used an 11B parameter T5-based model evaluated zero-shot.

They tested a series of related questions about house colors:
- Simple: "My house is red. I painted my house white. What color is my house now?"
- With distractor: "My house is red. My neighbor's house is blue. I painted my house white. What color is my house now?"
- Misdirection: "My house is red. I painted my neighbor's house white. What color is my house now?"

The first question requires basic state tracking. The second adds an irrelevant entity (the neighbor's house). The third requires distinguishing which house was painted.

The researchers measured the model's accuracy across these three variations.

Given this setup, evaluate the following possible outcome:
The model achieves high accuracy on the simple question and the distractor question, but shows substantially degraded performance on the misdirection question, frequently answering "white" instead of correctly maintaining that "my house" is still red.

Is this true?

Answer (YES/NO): NO